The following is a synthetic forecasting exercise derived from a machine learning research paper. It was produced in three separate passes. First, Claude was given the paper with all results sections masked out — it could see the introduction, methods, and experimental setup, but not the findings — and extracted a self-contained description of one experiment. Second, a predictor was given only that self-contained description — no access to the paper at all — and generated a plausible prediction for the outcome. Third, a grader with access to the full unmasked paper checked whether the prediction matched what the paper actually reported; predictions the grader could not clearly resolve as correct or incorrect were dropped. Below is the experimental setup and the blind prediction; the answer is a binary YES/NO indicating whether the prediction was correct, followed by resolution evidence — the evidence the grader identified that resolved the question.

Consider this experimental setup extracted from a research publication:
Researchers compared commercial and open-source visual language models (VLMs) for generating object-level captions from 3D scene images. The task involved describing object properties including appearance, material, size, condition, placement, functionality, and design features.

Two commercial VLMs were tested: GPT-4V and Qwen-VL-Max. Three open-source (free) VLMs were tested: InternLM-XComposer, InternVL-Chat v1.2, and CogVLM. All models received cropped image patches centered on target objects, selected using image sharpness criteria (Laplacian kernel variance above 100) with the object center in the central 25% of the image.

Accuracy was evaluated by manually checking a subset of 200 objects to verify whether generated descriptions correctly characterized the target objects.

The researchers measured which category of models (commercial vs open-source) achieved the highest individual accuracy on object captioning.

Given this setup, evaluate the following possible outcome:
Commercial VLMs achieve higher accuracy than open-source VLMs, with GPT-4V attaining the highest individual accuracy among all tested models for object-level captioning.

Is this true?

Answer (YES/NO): NO